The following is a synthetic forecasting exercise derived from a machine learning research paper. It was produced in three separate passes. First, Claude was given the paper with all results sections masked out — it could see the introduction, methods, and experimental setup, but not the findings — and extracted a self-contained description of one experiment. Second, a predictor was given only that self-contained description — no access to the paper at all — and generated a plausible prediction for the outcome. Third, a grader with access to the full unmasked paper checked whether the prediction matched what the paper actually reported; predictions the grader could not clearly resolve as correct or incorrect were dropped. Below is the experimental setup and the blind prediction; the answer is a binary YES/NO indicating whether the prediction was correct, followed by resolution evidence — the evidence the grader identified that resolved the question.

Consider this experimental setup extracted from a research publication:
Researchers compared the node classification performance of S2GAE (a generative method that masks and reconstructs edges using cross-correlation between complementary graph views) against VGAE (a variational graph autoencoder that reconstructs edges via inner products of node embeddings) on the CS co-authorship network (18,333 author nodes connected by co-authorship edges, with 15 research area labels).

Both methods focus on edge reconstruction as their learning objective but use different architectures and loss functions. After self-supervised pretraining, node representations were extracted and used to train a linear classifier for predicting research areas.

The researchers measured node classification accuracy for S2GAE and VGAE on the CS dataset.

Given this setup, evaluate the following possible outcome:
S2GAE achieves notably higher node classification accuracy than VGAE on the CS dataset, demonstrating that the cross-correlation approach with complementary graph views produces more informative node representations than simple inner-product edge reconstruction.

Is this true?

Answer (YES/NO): NO